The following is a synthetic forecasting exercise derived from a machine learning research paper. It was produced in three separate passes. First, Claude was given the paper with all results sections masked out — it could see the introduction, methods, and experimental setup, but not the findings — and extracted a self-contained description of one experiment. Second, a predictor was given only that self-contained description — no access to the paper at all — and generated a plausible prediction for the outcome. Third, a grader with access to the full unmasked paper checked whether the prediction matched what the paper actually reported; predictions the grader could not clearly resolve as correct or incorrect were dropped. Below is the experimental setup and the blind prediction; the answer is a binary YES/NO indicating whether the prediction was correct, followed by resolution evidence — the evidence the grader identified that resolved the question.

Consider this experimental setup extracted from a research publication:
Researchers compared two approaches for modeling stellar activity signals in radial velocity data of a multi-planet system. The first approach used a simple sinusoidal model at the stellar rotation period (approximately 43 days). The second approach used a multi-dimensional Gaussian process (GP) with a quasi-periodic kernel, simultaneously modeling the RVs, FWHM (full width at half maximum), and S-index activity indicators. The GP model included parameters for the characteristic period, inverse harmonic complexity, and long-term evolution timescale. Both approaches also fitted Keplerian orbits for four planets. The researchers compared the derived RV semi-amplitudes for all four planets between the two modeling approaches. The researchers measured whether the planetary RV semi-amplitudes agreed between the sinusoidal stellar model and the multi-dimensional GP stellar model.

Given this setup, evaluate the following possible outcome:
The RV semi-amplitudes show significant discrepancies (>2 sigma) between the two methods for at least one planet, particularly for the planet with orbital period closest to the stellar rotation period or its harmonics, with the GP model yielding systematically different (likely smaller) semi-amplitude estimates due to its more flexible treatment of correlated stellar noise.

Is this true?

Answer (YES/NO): NO